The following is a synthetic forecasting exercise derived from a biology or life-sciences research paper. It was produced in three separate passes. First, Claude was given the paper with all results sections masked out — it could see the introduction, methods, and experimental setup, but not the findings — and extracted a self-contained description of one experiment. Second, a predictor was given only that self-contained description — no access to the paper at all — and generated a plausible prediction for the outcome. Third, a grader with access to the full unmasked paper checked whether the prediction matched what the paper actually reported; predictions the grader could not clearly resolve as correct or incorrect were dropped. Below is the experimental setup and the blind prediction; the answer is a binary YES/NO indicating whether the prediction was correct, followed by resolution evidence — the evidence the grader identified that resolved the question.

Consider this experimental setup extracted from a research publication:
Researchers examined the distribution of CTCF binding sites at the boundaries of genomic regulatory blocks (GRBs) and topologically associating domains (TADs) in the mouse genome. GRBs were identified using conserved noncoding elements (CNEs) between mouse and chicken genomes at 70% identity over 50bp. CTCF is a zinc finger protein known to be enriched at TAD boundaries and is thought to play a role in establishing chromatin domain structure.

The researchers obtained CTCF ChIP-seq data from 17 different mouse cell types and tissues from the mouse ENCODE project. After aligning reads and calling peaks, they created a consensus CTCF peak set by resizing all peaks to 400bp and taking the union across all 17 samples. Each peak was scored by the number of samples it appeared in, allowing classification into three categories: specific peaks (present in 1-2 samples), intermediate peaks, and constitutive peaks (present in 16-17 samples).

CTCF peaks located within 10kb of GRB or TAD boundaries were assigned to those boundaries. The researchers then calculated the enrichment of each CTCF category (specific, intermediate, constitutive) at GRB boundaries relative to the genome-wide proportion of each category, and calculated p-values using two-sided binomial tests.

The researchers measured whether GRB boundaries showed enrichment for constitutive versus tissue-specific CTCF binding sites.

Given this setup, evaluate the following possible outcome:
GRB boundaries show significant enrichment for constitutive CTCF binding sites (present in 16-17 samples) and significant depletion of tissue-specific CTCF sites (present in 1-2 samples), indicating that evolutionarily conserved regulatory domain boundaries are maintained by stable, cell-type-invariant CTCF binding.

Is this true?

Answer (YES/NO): YES